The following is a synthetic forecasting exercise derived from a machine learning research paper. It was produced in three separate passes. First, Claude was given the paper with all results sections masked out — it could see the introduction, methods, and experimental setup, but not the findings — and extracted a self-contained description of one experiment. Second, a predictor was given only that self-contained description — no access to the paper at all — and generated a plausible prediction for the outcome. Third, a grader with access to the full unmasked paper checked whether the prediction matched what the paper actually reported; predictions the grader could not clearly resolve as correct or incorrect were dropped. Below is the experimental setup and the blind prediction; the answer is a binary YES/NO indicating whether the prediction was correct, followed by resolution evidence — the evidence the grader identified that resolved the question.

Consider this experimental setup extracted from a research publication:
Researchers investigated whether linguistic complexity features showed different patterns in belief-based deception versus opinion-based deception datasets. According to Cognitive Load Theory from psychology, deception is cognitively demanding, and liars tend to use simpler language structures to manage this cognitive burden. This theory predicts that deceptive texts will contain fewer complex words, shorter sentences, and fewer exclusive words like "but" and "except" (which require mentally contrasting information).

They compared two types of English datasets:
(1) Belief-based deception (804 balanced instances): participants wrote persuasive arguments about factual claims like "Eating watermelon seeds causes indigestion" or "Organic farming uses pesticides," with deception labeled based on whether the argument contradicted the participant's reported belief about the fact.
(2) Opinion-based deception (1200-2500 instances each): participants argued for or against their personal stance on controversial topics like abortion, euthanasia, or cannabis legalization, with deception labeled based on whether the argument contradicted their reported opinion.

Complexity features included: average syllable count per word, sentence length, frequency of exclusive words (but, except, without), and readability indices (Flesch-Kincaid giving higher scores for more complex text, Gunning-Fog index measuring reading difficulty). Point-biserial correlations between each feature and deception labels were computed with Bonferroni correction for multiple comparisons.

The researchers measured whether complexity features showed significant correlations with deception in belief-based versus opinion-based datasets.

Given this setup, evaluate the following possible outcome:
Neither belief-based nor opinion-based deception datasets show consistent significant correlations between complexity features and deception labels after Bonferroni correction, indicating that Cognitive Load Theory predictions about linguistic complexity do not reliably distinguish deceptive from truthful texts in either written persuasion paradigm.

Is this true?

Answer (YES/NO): NO